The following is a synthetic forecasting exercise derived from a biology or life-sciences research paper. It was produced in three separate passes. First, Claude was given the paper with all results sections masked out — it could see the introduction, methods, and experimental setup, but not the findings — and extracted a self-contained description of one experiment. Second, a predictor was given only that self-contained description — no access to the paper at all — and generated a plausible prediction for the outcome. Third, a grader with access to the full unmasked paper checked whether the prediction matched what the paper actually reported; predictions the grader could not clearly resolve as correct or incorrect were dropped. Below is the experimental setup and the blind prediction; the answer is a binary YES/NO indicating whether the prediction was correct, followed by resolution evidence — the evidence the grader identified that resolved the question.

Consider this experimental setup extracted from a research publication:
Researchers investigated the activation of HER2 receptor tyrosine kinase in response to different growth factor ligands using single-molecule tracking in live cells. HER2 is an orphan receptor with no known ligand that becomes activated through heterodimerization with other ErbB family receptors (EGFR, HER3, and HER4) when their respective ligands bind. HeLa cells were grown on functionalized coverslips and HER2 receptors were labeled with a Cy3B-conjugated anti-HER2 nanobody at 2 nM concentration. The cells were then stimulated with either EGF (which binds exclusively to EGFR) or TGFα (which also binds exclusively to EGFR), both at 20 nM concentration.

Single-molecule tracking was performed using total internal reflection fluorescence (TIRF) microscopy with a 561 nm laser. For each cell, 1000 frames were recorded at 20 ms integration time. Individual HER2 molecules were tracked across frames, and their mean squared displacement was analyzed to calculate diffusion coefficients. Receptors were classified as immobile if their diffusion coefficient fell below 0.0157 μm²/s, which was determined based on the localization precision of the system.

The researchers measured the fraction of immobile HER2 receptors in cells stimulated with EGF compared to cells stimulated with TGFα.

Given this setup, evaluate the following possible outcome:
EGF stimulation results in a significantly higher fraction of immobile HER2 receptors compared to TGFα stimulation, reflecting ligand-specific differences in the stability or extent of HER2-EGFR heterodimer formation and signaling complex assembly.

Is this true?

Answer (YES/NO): YES